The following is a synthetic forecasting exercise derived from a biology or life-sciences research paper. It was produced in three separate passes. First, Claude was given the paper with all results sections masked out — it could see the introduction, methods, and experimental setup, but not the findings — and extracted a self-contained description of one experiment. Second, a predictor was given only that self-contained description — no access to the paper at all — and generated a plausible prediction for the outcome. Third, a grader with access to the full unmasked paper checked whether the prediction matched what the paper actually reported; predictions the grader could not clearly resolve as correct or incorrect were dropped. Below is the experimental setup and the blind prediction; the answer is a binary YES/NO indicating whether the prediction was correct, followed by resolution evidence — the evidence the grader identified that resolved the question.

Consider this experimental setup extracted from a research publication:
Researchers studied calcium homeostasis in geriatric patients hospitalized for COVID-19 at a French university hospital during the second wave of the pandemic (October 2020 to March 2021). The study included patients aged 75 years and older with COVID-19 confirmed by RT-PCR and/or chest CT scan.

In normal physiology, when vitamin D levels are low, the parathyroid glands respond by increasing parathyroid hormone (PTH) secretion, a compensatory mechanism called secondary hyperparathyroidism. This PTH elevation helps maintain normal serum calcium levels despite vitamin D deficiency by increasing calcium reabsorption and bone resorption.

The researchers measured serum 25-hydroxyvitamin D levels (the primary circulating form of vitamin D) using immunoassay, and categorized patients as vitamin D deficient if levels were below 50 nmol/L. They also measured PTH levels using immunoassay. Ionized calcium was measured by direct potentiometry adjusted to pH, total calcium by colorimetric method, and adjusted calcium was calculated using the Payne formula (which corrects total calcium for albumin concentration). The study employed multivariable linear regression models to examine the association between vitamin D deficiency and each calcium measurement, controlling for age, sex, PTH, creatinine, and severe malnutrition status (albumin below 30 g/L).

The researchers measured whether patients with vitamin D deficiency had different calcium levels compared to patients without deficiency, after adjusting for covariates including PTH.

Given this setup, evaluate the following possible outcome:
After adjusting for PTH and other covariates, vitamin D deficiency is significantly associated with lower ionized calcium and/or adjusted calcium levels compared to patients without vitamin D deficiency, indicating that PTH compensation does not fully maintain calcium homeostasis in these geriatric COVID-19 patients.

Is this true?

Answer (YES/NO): YES